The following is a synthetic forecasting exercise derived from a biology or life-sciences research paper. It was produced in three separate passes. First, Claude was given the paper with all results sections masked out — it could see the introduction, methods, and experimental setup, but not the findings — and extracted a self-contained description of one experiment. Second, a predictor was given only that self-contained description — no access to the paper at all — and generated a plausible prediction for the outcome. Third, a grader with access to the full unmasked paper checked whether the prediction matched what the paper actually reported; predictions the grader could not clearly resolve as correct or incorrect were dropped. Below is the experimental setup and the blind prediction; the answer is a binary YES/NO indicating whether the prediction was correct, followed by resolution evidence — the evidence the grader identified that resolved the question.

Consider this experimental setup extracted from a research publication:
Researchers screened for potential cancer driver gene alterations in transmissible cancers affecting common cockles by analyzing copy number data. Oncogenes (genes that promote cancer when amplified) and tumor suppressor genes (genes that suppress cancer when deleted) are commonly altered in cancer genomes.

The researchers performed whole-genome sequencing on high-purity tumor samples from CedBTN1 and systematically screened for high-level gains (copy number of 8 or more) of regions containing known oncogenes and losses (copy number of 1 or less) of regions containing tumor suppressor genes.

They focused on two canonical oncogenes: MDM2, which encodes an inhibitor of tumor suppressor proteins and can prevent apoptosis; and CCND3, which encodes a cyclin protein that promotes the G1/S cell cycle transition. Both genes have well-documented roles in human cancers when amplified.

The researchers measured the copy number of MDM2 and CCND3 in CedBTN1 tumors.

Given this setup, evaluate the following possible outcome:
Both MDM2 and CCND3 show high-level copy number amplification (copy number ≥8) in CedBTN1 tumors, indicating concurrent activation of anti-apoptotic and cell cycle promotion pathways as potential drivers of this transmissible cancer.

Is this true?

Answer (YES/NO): YES